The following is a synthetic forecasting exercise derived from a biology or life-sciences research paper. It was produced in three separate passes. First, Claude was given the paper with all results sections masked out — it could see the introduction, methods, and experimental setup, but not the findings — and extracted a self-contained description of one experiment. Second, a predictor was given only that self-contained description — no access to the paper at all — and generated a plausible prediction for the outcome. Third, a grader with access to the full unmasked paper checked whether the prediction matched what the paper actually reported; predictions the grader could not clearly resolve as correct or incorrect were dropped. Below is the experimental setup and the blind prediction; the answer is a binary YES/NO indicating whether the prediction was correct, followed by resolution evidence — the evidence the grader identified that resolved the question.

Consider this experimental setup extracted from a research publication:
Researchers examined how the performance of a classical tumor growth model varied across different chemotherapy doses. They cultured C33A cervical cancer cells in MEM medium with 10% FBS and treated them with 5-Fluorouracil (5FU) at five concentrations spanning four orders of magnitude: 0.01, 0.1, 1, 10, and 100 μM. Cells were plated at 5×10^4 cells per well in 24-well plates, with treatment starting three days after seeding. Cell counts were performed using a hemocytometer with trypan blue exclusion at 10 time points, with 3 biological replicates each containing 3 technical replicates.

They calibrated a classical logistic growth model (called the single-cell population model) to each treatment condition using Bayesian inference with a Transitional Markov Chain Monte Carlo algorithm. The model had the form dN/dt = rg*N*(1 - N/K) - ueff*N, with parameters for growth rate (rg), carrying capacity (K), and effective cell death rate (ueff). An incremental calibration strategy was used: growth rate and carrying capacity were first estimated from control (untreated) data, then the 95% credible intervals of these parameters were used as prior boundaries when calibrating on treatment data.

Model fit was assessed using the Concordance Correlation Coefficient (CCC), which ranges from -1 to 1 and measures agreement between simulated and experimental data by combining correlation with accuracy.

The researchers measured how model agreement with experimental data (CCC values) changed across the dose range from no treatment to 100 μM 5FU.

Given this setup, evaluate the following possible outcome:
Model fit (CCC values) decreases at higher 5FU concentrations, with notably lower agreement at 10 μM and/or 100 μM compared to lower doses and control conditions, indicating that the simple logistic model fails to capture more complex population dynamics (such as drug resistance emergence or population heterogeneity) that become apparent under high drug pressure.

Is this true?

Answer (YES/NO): YES